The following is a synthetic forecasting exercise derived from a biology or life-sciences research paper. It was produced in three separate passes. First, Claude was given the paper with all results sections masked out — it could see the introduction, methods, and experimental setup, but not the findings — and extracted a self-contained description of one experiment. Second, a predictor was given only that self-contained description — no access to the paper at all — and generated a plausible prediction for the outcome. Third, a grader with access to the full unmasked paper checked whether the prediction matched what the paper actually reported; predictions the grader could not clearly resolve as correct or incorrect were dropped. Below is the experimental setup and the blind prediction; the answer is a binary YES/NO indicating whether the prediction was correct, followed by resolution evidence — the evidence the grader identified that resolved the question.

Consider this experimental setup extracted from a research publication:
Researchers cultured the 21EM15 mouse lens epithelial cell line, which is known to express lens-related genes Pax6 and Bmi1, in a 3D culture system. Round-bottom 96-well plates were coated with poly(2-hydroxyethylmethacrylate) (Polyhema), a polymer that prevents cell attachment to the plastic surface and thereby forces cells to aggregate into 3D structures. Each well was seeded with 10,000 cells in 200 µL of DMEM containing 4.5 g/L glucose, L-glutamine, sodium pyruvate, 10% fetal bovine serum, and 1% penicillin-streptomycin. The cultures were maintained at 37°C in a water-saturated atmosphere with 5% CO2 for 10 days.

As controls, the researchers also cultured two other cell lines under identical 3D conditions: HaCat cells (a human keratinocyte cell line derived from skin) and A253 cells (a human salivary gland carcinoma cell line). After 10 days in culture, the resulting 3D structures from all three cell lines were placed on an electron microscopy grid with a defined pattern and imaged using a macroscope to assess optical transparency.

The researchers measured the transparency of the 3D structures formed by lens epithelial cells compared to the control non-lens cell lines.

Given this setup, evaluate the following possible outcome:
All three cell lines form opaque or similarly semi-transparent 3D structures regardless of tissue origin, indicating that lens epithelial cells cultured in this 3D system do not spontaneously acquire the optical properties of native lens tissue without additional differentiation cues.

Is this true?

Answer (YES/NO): NO